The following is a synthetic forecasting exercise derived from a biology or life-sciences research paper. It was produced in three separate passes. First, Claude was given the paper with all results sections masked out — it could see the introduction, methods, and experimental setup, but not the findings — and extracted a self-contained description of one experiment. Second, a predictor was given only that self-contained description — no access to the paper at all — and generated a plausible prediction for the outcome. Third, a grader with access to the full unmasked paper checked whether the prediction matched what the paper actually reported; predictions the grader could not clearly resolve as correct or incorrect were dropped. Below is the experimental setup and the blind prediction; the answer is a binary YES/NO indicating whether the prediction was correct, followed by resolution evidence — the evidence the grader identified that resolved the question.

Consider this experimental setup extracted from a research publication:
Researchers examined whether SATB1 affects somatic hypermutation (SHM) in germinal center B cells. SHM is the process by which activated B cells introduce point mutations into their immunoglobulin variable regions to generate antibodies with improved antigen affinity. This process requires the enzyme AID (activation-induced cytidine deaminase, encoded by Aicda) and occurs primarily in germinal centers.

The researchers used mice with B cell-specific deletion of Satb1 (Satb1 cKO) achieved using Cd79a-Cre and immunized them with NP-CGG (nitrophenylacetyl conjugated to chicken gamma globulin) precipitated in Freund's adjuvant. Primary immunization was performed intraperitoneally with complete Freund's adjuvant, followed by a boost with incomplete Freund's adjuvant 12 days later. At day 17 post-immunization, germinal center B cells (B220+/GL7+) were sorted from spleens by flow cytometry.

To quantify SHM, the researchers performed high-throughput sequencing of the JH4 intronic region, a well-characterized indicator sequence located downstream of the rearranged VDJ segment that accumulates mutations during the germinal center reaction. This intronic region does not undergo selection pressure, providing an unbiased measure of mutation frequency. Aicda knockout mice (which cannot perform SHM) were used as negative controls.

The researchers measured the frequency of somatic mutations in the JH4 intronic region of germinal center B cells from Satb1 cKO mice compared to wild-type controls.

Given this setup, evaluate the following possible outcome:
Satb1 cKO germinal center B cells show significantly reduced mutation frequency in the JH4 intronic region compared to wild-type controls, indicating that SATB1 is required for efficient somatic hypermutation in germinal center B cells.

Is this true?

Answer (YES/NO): NO